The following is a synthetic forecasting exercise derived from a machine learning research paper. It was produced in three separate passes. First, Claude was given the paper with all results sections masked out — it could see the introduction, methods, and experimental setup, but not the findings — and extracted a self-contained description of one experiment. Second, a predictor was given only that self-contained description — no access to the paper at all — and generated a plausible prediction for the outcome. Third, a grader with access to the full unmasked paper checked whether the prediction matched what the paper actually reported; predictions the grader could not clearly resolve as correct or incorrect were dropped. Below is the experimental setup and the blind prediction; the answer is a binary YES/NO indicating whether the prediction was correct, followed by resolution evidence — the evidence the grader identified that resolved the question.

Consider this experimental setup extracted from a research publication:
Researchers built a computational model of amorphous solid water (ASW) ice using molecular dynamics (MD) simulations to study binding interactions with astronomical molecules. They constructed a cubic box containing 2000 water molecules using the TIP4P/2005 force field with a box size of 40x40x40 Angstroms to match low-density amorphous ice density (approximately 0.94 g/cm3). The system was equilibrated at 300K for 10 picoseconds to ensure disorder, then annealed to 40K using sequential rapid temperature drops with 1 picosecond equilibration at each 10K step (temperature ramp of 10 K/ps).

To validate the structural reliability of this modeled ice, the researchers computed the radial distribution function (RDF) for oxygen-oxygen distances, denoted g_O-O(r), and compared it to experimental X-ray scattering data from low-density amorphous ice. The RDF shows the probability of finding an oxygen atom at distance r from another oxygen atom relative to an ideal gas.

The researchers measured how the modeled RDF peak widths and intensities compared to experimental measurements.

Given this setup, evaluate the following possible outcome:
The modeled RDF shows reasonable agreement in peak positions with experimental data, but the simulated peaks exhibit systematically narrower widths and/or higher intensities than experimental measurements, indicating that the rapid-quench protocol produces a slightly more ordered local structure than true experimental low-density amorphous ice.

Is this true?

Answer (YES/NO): NO